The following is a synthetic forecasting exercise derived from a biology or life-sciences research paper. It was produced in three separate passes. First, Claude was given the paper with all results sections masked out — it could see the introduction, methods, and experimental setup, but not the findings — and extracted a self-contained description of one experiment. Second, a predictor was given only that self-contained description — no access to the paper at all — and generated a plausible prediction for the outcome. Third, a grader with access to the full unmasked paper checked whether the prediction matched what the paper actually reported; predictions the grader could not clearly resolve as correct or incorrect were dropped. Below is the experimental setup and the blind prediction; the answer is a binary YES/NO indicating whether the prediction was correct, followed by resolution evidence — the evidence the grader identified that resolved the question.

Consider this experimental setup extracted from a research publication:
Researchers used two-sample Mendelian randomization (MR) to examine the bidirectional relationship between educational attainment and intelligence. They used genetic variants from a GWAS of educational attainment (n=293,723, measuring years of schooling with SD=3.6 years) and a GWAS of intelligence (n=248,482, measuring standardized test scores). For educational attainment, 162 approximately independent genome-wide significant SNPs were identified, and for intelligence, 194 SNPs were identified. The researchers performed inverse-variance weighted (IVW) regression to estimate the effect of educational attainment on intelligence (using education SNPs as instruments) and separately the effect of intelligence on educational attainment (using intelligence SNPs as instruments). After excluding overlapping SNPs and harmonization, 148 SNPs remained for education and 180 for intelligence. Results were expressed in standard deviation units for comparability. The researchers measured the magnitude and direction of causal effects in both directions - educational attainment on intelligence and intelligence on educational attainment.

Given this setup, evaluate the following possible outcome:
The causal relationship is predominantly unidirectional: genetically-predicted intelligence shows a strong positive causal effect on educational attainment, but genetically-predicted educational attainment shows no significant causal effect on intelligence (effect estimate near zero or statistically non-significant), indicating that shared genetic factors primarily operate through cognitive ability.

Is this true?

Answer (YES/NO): NO